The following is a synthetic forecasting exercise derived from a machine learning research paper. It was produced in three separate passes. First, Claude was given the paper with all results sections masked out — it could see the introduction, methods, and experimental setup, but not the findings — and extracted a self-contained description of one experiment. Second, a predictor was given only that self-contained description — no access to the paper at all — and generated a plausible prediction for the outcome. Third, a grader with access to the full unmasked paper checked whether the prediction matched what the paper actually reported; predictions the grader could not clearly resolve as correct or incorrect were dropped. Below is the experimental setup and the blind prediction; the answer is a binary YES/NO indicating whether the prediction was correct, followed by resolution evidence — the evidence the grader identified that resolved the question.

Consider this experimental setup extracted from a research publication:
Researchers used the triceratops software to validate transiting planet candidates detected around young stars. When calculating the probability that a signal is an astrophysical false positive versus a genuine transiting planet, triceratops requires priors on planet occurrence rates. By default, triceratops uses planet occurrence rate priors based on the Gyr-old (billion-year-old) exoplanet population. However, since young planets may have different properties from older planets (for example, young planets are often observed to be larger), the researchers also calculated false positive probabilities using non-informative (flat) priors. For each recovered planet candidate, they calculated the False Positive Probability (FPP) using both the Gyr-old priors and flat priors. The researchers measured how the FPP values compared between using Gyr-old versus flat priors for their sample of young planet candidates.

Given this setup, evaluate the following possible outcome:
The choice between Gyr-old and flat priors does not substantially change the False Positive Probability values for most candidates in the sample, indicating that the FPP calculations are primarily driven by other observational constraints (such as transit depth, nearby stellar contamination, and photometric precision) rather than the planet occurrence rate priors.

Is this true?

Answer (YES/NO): NO